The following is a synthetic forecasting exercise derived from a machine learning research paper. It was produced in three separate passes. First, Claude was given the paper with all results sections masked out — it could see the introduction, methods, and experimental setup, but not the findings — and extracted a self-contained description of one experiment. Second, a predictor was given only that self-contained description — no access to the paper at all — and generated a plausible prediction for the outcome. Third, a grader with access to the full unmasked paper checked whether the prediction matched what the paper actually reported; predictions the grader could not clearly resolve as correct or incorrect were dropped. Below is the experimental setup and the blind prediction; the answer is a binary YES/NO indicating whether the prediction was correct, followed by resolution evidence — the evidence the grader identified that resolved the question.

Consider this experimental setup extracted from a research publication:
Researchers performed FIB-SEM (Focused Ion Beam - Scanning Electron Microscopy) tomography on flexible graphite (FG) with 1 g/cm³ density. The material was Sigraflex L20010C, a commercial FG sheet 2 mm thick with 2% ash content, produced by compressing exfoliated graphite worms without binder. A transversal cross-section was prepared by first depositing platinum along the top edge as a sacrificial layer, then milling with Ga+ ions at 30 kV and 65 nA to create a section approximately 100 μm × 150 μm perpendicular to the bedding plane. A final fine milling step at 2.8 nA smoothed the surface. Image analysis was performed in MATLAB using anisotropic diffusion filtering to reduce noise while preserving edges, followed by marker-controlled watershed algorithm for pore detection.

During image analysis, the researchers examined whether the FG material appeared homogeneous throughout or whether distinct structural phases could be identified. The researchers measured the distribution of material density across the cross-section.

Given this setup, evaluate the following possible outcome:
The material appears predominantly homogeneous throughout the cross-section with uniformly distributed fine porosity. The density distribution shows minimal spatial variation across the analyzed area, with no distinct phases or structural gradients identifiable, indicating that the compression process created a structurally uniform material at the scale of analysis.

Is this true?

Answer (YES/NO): NO